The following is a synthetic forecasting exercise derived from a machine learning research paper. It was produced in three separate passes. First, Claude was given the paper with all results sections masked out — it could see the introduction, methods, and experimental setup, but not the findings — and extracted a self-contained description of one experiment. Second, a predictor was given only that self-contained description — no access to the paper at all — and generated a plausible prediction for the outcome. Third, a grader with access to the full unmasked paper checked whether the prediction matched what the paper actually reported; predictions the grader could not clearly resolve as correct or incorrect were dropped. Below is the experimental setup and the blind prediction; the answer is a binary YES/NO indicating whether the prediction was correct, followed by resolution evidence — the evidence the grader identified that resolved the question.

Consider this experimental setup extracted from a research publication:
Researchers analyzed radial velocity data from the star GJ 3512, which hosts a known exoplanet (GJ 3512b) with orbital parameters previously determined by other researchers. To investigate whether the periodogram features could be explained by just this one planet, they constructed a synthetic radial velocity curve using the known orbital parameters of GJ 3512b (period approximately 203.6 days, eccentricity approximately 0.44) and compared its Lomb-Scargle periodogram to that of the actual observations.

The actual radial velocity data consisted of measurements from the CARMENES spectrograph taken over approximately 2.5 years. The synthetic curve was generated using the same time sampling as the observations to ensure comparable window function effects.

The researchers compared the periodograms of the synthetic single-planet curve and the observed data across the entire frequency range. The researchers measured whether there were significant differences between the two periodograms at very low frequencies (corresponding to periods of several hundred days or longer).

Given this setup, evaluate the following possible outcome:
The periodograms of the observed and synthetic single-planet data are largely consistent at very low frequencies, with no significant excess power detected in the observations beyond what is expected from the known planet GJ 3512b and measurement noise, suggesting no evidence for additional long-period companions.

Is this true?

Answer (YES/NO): NO